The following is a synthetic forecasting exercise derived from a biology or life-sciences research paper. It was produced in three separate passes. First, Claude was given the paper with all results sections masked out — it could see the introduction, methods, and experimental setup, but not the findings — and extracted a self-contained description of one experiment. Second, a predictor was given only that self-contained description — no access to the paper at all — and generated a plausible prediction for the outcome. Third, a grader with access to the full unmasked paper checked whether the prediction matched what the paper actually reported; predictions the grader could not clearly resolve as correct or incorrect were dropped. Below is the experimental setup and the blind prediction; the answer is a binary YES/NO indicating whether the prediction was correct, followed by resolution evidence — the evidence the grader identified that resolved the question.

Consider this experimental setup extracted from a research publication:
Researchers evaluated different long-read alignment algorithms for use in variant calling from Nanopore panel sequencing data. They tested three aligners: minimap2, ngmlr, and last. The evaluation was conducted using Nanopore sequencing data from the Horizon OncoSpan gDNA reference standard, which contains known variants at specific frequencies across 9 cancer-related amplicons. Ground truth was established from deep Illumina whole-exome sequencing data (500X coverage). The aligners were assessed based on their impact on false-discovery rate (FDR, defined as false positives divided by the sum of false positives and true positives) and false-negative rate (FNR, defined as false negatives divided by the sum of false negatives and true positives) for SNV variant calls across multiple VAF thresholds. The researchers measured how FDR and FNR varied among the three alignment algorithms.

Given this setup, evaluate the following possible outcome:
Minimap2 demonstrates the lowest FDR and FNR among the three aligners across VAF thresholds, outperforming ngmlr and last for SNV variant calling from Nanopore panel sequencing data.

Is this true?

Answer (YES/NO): YES